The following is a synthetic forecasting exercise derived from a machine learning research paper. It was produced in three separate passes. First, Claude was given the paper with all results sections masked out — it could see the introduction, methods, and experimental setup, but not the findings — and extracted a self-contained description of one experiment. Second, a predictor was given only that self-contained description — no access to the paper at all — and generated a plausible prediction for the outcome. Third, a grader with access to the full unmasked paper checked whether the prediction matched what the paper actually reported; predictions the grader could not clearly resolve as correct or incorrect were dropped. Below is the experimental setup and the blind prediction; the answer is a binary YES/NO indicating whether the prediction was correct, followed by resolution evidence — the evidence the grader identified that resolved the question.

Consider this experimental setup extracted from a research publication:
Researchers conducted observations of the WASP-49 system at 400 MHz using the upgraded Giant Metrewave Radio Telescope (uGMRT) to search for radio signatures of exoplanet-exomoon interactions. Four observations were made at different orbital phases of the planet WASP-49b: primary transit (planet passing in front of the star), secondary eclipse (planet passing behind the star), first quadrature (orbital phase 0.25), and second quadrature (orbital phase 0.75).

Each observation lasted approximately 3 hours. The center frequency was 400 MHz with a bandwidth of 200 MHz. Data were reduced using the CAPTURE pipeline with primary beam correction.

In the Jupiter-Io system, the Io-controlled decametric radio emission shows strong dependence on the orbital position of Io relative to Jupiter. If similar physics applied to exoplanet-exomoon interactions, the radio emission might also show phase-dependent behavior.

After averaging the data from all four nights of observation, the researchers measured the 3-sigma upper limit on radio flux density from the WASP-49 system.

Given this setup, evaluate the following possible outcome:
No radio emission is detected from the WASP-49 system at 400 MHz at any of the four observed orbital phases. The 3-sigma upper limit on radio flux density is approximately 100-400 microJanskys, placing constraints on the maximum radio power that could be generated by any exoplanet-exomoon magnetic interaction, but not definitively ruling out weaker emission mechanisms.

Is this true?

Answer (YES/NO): YES